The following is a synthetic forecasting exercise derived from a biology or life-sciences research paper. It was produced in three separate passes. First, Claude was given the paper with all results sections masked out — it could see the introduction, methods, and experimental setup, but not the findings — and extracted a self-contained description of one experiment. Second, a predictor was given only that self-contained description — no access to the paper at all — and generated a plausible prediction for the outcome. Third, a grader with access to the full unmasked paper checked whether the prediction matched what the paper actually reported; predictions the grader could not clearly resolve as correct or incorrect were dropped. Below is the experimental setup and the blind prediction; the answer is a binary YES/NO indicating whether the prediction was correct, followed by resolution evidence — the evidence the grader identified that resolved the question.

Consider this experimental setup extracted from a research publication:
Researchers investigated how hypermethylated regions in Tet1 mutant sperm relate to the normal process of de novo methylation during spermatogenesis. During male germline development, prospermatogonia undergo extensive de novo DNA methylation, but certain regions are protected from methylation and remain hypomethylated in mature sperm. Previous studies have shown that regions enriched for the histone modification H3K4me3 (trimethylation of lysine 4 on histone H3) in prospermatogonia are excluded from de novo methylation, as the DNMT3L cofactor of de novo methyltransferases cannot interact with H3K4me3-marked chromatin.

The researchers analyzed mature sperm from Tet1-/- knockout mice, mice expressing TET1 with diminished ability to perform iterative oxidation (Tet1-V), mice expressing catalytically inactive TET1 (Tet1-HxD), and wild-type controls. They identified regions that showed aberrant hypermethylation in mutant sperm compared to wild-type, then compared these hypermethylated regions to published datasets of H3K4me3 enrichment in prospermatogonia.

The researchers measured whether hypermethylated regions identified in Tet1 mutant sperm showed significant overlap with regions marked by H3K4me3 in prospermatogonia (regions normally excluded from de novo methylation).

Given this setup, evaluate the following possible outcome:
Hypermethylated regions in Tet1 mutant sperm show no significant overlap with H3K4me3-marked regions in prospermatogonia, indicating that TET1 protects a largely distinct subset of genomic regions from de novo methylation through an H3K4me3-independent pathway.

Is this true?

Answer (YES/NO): NO